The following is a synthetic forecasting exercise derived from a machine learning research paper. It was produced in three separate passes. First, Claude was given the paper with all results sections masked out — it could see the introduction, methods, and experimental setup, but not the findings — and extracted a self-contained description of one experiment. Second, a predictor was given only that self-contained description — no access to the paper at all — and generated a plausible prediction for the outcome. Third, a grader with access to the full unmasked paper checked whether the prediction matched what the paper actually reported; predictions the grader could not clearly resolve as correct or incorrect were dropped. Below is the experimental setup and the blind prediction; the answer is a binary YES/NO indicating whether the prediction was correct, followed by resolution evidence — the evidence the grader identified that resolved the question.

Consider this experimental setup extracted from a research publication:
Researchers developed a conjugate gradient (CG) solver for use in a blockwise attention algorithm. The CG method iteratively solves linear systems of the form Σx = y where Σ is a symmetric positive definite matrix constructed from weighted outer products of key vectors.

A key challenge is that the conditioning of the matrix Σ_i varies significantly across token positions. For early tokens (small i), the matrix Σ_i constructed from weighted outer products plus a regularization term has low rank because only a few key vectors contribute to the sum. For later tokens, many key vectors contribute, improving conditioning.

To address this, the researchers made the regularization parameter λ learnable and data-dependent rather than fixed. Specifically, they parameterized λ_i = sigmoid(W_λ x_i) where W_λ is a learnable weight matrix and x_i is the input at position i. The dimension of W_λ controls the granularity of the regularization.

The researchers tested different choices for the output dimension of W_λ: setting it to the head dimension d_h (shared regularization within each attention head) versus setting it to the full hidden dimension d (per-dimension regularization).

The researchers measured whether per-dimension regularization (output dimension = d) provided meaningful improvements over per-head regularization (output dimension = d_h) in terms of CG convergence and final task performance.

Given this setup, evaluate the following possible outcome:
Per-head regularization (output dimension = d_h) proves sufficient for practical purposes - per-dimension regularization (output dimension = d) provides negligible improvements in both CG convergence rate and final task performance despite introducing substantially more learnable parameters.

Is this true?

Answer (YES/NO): YES